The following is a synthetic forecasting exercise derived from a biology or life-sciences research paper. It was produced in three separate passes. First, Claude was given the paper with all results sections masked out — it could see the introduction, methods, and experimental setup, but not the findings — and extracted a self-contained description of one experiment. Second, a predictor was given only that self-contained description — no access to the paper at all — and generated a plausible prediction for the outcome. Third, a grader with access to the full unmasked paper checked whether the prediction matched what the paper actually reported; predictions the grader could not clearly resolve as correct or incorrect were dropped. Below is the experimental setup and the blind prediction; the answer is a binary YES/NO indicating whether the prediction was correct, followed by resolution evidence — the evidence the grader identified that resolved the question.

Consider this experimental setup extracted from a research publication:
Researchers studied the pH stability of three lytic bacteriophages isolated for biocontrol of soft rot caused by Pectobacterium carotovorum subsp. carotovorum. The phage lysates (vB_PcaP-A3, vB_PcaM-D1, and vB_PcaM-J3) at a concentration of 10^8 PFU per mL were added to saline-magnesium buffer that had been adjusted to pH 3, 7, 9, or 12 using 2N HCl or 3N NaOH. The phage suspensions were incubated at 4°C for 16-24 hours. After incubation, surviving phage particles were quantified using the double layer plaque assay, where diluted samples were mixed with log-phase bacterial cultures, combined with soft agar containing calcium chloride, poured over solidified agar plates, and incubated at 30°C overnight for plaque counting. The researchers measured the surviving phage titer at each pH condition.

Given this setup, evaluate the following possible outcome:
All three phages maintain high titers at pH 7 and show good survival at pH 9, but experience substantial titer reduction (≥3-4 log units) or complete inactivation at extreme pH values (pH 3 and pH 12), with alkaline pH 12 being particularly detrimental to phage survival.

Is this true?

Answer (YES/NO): NO